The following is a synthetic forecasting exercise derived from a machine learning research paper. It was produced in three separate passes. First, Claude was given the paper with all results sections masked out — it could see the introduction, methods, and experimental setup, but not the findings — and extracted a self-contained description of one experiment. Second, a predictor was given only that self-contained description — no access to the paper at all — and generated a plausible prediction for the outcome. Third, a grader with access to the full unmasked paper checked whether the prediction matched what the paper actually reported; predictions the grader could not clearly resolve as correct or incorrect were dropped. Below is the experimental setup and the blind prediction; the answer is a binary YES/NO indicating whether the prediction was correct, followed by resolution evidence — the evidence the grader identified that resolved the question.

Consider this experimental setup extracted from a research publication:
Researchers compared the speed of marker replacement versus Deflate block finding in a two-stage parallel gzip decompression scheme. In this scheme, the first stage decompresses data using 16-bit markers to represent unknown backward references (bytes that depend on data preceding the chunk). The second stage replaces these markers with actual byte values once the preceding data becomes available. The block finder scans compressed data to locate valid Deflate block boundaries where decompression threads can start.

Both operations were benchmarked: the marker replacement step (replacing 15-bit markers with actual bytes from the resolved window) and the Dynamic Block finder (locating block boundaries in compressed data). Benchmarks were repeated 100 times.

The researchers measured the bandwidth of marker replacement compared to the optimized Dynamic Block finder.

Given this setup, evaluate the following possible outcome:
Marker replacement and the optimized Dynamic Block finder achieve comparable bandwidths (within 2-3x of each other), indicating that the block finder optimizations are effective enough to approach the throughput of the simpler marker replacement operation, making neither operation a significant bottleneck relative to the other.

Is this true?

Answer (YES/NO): NO